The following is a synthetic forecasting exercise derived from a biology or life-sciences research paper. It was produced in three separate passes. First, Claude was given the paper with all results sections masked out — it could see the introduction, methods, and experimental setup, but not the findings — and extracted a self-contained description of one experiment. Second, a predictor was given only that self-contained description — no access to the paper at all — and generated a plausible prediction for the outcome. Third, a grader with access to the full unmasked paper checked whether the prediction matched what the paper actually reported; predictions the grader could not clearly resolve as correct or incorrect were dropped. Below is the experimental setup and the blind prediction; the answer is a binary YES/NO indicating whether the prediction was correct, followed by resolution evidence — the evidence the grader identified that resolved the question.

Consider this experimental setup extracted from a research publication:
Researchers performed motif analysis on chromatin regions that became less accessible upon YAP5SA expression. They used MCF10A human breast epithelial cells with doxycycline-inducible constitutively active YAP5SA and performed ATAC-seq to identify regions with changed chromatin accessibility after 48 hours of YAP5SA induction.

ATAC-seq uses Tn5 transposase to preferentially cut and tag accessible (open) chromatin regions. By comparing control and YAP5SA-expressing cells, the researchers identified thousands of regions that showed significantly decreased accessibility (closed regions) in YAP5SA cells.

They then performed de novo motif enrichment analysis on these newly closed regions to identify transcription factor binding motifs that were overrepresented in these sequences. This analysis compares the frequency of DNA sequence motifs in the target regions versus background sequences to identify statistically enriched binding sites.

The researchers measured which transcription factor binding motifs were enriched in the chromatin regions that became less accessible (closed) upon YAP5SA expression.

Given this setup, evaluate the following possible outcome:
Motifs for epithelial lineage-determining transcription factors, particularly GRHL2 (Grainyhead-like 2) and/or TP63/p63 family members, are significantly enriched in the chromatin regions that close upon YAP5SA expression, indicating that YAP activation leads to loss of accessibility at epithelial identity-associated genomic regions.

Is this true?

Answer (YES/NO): YES